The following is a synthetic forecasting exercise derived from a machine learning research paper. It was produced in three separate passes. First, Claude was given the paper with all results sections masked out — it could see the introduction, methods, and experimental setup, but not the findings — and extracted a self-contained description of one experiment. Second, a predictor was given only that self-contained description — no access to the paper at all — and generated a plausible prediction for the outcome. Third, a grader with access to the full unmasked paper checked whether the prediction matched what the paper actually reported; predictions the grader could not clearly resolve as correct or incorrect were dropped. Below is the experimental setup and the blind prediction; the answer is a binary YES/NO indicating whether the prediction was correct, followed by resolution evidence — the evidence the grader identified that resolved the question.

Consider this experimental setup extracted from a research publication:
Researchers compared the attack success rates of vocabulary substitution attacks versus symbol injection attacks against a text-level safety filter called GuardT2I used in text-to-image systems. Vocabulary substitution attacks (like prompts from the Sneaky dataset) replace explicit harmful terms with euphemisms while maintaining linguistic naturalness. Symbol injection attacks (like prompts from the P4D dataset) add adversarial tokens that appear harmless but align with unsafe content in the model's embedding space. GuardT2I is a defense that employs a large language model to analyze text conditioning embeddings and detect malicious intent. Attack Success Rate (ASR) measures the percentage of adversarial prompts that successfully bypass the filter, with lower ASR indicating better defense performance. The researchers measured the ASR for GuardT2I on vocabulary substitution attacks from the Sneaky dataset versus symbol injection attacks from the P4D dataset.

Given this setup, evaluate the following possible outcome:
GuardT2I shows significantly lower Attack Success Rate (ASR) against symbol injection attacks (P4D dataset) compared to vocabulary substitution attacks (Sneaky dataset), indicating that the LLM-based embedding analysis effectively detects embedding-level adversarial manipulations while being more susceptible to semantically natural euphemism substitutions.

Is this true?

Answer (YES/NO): NO